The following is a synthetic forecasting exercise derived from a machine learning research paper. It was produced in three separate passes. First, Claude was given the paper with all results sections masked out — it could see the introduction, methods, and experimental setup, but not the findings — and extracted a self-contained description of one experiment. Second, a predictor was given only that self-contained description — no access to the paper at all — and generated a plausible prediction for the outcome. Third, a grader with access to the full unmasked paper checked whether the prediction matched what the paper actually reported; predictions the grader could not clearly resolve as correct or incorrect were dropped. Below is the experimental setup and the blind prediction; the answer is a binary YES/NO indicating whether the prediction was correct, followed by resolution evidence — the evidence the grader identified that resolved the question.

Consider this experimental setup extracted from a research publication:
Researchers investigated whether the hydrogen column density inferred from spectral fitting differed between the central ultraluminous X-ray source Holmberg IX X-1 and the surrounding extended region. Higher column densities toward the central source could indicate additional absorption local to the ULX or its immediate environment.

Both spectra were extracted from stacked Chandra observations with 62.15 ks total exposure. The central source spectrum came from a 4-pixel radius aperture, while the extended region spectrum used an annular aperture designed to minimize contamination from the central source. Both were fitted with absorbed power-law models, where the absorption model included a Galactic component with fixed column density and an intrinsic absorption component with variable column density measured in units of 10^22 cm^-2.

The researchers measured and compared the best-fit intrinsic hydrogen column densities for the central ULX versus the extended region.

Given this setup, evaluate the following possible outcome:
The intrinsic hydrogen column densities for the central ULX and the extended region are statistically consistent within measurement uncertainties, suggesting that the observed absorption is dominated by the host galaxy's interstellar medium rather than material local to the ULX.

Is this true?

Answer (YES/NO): YES